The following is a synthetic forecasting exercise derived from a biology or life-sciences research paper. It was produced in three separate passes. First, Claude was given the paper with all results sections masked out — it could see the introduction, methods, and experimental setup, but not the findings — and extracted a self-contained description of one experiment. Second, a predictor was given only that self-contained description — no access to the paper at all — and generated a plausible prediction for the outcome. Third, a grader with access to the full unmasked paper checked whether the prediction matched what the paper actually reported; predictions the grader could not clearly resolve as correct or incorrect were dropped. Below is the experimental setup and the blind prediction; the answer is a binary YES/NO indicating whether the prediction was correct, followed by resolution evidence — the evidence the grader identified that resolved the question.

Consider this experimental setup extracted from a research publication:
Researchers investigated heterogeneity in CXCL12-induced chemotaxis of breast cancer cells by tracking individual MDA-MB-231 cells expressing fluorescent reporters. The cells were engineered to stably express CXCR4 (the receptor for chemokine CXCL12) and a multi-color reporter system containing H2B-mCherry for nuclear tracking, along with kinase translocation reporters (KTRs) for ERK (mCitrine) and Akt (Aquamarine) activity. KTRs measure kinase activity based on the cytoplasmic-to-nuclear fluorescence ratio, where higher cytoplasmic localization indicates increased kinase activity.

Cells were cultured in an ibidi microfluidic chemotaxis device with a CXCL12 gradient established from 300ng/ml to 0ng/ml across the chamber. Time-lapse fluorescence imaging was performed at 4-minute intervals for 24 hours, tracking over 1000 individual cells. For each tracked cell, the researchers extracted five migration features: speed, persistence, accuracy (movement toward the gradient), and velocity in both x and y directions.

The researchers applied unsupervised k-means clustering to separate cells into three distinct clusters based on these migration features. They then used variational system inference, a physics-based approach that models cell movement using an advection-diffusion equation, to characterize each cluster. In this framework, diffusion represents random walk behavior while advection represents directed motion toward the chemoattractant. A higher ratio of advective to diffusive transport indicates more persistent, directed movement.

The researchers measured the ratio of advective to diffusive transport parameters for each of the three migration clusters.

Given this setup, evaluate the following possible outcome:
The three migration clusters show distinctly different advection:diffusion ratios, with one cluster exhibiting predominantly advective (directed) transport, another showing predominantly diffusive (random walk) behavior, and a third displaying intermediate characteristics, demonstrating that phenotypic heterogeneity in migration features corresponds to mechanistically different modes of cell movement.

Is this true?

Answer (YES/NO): NO